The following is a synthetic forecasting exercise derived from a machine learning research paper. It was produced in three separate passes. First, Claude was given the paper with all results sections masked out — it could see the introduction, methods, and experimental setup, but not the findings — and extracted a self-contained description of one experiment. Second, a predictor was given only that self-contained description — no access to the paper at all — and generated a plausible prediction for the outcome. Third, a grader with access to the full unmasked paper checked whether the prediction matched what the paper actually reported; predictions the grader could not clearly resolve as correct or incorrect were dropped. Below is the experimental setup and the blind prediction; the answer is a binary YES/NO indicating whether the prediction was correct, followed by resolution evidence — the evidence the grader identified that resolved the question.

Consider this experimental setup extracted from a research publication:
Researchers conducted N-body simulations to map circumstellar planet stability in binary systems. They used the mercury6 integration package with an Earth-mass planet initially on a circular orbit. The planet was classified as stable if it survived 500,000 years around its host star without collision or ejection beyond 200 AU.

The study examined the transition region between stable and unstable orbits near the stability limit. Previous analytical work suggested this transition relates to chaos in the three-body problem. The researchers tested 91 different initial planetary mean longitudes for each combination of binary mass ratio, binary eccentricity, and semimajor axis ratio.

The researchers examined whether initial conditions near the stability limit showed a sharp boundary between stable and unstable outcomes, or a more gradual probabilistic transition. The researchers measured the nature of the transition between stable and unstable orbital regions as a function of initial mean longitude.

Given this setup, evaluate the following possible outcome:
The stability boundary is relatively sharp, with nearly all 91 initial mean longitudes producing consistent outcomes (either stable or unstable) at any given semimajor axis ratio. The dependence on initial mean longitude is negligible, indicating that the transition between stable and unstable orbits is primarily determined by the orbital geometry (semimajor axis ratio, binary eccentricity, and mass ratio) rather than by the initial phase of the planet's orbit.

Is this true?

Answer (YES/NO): NO